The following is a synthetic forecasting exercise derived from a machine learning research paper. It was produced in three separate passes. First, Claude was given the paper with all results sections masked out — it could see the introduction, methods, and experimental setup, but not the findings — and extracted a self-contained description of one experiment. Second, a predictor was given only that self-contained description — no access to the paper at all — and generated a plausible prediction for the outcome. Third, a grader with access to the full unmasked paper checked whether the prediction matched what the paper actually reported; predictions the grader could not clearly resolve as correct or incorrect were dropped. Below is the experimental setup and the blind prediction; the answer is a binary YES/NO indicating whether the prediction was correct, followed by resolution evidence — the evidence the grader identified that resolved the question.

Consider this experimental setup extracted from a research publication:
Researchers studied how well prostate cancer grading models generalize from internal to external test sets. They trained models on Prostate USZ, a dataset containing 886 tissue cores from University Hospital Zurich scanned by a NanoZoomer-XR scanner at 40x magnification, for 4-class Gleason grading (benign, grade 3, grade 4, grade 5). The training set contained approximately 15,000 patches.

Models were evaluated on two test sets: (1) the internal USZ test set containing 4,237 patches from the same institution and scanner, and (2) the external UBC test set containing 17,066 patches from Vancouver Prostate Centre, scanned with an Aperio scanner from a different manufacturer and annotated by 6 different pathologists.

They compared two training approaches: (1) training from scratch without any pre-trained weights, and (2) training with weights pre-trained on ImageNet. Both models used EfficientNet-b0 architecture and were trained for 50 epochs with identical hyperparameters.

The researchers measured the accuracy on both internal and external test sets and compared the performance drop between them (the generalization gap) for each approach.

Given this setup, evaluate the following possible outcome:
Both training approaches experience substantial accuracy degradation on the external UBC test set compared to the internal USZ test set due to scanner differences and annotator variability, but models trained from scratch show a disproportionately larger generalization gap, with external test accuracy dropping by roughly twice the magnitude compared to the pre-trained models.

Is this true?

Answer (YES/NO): NO